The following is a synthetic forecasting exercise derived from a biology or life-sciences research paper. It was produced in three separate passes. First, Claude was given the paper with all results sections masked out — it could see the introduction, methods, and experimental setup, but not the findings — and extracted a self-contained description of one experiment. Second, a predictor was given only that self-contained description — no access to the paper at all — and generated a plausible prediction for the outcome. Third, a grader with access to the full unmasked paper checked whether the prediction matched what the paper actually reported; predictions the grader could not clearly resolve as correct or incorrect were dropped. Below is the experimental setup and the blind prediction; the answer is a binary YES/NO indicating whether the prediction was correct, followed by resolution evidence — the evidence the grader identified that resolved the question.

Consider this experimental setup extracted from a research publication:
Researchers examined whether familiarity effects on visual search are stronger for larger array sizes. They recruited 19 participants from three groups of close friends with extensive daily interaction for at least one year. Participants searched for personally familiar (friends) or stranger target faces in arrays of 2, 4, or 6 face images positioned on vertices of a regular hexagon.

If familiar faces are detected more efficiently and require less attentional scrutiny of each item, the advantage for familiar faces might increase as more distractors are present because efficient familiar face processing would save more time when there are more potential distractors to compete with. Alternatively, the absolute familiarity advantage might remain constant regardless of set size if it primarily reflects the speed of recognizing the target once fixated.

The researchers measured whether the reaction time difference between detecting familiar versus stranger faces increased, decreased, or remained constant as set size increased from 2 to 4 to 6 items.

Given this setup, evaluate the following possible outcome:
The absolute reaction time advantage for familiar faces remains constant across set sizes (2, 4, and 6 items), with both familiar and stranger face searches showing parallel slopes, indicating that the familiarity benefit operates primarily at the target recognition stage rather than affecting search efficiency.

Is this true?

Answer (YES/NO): NO